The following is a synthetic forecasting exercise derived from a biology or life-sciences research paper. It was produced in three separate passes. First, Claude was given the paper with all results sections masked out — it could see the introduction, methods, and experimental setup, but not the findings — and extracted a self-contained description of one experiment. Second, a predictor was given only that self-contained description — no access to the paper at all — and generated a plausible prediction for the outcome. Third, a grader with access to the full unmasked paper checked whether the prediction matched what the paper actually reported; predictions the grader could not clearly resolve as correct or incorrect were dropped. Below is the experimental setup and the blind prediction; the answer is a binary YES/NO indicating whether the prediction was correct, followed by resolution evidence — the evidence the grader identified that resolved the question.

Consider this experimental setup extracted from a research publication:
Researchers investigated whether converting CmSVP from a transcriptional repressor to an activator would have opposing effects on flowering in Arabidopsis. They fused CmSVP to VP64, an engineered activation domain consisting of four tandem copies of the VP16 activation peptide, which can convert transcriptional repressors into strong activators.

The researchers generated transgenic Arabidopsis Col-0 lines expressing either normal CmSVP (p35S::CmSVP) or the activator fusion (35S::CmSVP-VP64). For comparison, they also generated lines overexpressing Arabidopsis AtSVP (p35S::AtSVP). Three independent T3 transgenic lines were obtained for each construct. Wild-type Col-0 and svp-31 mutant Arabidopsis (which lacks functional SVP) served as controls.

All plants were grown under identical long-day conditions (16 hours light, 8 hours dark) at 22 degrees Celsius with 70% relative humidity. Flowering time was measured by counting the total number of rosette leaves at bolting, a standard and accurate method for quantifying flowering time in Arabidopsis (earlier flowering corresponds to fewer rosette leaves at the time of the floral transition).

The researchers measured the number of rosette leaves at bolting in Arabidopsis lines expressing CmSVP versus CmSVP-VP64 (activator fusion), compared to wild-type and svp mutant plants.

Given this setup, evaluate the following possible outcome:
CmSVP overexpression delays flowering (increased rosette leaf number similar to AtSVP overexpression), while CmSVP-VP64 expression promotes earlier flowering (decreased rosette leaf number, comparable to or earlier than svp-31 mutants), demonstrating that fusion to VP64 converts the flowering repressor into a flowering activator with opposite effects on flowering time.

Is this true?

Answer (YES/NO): YES